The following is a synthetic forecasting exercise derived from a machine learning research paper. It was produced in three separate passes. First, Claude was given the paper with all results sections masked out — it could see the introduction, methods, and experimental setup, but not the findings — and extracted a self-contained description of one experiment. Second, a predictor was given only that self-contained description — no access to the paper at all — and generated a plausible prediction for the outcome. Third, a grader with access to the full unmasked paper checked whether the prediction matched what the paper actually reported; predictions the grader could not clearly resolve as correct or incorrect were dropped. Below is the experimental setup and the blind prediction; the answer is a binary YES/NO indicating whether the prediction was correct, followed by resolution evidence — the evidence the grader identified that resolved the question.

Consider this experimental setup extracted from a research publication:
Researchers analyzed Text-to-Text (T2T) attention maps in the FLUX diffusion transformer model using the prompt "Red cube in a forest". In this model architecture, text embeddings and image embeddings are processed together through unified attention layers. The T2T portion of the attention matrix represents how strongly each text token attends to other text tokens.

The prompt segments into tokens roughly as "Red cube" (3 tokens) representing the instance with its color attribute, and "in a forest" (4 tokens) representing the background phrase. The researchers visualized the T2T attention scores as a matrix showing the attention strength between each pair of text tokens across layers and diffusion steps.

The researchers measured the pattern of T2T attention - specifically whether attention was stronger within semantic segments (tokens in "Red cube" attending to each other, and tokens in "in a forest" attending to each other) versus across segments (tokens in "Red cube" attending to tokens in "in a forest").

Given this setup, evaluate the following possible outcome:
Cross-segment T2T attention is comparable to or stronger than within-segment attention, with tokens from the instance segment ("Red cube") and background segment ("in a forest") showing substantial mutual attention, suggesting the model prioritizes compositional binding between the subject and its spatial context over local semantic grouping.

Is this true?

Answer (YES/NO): NO